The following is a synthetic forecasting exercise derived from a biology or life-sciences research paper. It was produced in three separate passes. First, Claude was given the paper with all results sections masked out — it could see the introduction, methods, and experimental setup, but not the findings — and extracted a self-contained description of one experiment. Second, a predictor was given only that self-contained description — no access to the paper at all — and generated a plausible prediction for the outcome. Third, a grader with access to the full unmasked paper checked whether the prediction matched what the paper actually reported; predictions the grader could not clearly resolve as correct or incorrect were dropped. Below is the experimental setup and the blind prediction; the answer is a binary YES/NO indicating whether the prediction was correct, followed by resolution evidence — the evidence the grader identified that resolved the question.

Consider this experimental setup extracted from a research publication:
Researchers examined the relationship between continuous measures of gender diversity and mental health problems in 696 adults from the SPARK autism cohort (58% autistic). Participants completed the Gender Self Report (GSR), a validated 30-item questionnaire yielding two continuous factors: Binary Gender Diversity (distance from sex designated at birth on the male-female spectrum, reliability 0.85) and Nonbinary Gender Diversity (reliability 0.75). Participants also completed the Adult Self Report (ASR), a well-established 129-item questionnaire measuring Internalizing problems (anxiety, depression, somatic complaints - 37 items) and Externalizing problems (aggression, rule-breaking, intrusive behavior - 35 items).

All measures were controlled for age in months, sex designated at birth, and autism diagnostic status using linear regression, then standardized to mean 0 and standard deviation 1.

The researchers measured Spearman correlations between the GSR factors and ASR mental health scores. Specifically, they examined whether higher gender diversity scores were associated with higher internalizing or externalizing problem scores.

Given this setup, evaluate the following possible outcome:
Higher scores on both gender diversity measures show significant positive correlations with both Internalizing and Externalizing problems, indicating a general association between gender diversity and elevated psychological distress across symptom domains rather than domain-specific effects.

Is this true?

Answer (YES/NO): YES